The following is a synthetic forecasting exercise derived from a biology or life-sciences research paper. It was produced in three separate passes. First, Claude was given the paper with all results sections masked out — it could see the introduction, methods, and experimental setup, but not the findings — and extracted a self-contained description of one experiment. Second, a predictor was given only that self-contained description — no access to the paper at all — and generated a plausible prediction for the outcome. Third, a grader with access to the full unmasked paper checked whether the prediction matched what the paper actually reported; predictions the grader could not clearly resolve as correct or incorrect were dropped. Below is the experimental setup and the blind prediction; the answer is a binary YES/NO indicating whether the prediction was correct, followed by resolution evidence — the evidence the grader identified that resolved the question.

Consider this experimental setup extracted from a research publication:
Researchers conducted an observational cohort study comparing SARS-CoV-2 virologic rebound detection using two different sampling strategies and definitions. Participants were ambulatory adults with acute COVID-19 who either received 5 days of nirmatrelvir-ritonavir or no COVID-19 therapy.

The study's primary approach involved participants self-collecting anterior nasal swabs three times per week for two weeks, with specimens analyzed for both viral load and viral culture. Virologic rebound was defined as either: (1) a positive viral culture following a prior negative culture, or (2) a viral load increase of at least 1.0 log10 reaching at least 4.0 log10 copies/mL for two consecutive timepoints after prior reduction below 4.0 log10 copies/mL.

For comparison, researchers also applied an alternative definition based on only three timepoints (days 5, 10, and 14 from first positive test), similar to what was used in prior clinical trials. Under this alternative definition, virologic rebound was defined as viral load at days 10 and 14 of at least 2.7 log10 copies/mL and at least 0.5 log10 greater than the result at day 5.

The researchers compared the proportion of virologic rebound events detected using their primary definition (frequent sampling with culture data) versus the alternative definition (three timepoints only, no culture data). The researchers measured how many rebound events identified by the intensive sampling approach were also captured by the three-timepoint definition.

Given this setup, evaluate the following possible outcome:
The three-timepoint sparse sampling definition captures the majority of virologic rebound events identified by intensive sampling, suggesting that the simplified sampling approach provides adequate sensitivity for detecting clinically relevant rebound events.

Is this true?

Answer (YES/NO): NO